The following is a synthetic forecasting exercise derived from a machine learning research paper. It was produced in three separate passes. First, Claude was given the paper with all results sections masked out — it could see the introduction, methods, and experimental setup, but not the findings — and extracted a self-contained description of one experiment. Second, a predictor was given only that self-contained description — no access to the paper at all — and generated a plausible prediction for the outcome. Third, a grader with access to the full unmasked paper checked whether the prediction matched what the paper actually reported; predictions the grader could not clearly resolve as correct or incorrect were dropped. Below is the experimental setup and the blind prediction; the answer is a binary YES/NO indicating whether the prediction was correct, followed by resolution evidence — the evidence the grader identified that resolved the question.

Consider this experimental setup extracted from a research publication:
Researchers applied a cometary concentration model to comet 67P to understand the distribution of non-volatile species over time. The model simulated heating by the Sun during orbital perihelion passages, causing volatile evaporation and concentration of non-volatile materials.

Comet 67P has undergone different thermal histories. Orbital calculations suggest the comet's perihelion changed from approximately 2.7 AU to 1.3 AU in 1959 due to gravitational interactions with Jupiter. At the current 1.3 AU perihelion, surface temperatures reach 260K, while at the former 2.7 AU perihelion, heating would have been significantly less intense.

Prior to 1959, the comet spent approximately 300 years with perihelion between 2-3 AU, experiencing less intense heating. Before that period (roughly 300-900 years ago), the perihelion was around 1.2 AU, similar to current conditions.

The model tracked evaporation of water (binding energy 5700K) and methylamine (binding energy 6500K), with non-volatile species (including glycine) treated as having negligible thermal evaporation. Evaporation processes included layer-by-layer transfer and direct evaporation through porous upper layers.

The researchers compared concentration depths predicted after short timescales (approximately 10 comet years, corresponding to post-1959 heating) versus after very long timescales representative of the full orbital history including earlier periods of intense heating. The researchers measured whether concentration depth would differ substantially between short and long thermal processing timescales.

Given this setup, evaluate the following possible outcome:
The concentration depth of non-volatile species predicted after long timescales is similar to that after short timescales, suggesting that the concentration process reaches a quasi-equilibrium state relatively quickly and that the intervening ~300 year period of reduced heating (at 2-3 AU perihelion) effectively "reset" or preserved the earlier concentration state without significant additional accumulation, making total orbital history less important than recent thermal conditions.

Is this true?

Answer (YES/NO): NO